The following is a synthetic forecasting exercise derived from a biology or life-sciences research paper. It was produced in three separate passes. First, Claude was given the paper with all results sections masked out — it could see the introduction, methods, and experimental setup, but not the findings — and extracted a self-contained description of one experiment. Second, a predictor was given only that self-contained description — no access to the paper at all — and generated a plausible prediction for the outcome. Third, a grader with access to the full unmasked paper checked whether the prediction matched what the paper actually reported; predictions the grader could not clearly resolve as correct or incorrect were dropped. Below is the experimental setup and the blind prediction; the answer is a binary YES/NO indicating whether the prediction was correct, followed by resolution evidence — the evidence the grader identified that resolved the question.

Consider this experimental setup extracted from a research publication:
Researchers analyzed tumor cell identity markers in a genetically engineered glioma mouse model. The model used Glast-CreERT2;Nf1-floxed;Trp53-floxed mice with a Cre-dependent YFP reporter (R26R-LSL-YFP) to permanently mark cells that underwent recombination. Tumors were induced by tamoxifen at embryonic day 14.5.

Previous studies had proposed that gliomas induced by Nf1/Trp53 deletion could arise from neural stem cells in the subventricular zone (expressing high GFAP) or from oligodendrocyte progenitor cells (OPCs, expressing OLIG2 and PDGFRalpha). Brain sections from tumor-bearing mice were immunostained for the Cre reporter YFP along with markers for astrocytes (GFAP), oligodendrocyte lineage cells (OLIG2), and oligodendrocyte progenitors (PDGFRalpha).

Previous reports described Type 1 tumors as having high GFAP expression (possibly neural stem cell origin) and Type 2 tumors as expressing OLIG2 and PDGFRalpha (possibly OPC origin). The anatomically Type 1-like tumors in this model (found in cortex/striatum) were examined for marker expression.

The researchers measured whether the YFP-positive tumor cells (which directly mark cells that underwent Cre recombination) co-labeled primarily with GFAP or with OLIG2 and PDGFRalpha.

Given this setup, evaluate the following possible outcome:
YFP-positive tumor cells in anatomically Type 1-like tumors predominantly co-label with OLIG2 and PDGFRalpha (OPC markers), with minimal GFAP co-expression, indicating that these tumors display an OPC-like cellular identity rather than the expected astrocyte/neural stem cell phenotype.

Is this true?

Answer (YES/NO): YES